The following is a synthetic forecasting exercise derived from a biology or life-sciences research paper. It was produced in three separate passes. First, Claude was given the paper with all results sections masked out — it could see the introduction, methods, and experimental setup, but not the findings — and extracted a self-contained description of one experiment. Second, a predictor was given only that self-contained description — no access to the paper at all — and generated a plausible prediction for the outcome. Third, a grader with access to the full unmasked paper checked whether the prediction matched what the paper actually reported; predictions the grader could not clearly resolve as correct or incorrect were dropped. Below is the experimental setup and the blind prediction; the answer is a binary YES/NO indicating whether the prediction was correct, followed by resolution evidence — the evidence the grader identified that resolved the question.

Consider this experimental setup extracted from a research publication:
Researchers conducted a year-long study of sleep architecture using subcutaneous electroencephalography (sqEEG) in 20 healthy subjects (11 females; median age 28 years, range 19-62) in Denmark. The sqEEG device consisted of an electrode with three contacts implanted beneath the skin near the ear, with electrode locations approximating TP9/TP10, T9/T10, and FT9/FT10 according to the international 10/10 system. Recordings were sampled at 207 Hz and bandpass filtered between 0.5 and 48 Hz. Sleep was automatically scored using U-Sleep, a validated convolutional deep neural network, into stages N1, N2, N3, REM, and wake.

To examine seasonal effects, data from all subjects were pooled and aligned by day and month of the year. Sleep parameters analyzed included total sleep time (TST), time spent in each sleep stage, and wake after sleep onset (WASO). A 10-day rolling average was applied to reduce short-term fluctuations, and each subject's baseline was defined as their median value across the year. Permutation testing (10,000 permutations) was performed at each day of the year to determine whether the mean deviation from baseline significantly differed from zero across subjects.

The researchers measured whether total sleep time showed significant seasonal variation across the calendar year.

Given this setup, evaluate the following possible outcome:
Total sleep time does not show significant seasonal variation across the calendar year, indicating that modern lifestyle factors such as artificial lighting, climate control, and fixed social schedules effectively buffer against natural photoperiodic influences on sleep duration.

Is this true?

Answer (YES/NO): NO